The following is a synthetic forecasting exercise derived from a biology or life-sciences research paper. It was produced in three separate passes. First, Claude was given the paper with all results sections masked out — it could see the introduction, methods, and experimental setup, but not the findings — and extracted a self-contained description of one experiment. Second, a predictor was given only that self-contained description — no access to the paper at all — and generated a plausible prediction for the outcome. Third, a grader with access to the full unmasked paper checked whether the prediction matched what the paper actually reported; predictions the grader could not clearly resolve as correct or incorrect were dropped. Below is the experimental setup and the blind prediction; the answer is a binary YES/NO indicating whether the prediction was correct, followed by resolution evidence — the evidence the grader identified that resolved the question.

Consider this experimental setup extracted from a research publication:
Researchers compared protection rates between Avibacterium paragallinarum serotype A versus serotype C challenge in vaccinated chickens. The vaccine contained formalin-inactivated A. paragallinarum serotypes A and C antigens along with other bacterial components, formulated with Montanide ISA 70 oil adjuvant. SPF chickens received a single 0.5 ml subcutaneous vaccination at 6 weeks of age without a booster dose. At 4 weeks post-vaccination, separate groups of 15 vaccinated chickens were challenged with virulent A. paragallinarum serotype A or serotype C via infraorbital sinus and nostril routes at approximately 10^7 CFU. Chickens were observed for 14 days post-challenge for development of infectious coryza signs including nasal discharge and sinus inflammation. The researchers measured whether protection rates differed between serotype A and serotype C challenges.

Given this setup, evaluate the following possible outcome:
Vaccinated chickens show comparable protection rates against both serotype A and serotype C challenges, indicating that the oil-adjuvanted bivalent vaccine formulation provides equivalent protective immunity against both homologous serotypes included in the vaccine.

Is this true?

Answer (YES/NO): NO